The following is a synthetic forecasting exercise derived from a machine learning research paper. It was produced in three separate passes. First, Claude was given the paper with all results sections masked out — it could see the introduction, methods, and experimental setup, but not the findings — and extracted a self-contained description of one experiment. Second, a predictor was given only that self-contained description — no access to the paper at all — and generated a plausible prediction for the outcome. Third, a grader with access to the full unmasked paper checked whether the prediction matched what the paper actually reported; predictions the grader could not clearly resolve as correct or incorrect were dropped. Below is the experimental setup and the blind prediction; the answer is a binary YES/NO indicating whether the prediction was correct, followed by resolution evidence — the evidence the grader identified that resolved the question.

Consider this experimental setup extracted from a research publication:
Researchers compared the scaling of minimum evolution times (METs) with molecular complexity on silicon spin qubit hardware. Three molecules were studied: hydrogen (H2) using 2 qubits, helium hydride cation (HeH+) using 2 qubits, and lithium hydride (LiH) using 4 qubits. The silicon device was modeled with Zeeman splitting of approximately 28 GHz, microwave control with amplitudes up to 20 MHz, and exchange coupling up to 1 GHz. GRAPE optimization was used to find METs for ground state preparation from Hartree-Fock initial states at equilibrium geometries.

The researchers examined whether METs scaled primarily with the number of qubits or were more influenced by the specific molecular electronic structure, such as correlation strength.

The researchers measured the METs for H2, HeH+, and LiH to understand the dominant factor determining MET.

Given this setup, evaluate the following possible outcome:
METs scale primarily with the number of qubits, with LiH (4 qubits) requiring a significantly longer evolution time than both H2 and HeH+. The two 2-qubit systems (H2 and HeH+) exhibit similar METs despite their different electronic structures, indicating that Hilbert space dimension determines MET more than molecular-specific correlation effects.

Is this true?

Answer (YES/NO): NO